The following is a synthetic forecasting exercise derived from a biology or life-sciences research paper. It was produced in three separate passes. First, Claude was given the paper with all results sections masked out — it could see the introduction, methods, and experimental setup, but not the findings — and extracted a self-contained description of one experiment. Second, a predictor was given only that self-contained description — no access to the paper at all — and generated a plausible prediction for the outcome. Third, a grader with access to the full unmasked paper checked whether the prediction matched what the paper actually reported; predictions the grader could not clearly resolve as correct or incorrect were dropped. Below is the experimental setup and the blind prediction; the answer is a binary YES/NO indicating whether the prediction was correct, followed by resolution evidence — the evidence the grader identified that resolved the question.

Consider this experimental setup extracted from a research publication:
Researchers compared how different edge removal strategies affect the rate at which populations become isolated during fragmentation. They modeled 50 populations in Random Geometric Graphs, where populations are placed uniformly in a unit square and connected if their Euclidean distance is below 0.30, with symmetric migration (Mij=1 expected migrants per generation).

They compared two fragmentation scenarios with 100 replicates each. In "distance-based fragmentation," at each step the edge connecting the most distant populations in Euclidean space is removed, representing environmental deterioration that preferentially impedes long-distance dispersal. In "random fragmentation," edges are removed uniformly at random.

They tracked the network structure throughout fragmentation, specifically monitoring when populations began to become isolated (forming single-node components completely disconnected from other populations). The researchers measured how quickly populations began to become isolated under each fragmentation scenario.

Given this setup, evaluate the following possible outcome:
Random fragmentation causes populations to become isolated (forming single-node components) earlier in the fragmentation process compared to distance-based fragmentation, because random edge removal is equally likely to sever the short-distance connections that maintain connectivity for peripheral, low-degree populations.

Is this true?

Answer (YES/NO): NO